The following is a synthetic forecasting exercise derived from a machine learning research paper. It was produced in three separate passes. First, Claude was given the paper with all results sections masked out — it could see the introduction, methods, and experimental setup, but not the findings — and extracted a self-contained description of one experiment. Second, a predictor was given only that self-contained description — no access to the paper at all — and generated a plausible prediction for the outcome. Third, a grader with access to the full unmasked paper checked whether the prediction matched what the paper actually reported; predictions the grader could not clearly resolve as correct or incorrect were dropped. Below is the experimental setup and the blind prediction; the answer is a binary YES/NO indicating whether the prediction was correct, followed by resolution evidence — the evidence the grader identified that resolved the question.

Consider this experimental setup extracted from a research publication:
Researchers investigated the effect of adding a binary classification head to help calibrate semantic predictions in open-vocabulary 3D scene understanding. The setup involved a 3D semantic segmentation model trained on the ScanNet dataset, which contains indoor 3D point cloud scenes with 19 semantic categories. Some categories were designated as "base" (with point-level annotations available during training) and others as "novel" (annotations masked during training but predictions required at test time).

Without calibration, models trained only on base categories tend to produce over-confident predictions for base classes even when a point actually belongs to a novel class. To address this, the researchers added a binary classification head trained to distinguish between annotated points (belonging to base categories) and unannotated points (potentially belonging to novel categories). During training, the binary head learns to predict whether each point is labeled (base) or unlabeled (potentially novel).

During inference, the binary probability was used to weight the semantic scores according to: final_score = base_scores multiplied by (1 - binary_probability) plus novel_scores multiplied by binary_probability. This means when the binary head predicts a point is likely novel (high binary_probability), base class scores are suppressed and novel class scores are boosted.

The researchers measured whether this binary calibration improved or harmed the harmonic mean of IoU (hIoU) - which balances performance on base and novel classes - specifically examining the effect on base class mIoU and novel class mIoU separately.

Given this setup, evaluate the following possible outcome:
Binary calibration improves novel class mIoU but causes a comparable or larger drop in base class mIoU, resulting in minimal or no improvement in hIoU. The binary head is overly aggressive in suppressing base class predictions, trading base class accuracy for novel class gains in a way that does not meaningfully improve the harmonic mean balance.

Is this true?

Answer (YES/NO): NO